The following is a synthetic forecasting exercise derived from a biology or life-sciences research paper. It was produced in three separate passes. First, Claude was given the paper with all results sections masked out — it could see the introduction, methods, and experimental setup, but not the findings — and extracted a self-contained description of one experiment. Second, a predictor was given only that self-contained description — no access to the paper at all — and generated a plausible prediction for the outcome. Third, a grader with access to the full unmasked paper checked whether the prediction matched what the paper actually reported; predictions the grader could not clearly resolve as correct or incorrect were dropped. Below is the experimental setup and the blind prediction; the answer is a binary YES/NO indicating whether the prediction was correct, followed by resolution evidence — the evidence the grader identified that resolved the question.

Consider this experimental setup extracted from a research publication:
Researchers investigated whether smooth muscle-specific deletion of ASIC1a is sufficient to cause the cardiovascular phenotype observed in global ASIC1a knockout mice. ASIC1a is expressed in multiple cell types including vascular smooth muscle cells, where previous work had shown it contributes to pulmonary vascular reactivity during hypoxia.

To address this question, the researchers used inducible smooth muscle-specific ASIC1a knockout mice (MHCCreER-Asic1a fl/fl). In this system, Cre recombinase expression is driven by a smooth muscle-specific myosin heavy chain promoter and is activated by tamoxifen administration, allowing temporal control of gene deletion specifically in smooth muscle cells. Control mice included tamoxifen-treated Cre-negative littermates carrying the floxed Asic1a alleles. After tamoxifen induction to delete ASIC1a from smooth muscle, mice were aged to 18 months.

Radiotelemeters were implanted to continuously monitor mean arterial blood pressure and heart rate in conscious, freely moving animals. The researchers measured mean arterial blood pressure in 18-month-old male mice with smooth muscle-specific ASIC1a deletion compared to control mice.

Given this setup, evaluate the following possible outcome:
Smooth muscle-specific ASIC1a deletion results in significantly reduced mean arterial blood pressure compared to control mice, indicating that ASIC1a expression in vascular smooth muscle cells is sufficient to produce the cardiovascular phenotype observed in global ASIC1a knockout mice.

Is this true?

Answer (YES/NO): NO